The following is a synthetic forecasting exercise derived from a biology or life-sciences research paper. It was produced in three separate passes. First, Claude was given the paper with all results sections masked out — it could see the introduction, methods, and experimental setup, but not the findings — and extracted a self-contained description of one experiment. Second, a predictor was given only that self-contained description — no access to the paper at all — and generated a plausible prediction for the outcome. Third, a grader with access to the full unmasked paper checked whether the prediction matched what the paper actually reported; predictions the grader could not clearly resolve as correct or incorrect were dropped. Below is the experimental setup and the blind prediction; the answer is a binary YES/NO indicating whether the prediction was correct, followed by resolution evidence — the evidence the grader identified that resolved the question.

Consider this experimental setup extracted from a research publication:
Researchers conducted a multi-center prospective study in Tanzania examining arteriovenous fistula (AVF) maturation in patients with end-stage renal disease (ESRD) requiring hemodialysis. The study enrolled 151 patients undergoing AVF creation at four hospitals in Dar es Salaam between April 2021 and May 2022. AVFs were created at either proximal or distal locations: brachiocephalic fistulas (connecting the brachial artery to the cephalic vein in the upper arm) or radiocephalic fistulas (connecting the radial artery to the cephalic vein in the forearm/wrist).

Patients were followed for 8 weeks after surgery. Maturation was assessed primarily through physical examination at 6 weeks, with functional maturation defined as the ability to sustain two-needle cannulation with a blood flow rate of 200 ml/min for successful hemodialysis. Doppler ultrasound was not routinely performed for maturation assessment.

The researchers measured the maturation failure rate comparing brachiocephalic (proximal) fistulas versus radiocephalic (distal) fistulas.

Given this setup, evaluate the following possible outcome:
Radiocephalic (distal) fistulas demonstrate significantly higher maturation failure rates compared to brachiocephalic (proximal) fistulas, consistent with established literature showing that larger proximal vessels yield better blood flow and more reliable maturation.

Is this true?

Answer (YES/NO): YES